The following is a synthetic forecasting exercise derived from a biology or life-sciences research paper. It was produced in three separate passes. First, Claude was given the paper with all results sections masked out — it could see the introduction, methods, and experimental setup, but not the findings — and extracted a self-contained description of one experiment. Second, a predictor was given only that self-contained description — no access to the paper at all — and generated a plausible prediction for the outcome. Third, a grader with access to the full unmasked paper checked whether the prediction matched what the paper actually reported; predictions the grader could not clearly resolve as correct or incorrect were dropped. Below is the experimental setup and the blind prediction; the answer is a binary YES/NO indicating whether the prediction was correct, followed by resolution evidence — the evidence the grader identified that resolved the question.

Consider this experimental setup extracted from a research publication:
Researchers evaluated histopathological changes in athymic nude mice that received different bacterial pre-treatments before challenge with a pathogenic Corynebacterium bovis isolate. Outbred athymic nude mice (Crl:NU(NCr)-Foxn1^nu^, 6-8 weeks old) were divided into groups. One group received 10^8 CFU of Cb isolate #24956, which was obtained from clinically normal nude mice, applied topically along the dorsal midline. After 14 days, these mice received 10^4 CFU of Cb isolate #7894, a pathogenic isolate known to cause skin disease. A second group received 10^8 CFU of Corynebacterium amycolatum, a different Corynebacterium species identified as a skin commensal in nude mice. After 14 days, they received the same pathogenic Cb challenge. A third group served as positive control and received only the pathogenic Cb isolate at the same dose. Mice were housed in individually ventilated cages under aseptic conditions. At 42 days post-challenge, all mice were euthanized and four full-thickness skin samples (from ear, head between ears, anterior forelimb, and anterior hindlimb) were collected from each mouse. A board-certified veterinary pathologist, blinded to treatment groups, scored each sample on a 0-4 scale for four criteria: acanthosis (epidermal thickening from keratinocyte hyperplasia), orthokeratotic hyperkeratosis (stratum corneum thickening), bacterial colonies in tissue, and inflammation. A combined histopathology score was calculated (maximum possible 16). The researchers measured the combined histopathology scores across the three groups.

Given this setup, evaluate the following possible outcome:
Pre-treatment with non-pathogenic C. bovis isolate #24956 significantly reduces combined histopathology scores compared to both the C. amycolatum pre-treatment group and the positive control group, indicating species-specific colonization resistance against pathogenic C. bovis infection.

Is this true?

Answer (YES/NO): YES